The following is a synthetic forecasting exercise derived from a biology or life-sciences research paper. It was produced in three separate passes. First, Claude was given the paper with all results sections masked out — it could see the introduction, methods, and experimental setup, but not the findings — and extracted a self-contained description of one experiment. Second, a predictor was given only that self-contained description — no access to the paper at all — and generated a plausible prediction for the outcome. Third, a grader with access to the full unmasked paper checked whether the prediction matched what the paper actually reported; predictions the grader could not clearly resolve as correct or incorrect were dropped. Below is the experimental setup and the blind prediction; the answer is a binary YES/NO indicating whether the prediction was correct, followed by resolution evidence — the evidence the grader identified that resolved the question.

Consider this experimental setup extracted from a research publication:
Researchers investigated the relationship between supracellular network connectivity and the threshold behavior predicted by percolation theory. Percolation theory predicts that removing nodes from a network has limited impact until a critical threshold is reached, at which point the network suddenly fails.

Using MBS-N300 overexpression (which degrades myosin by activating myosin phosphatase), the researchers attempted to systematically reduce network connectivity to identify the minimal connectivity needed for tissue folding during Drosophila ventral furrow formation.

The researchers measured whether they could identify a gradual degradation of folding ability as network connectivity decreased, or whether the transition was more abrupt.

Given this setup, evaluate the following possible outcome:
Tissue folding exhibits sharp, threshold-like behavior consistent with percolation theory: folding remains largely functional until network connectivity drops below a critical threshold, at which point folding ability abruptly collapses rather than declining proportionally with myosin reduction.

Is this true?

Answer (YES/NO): YES